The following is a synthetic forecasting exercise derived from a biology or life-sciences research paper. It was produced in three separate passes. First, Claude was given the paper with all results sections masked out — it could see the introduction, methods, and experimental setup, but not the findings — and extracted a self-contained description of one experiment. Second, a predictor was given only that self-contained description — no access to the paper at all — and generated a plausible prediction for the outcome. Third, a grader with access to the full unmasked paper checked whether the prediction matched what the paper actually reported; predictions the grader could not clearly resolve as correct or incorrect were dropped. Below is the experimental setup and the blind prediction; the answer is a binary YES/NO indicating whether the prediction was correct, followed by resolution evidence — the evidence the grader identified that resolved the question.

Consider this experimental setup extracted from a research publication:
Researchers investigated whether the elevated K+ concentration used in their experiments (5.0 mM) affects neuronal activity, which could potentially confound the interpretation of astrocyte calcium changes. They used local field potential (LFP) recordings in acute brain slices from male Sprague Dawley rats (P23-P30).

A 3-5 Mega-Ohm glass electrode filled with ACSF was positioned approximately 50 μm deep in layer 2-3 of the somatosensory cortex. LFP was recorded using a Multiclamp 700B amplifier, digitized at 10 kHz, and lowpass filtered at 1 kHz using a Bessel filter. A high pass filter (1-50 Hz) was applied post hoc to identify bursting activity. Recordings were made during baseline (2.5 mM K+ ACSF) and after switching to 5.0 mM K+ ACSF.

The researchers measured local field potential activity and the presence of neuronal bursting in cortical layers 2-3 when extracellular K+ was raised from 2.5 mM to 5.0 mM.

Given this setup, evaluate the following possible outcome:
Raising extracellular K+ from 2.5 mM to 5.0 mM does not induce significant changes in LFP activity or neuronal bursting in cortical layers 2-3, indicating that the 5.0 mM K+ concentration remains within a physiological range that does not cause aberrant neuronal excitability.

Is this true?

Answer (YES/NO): YES